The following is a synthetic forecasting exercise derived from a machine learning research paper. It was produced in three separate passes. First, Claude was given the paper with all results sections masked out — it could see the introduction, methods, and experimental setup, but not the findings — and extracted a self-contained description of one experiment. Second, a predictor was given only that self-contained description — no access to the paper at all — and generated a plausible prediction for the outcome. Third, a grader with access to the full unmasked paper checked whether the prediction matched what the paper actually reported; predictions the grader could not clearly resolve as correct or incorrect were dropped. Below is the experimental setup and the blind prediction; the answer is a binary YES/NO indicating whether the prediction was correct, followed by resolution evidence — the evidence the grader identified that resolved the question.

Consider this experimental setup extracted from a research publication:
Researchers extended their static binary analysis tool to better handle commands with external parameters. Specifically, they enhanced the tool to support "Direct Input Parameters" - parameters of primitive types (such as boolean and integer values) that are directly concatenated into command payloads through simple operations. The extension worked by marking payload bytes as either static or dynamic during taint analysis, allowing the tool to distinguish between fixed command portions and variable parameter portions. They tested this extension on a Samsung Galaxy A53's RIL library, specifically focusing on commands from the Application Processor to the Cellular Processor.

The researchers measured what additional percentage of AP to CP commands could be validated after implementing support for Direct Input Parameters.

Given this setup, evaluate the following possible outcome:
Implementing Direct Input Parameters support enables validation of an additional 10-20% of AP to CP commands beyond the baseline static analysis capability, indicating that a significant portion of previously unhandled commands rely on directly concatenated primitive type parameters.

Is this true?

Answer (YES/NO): YES